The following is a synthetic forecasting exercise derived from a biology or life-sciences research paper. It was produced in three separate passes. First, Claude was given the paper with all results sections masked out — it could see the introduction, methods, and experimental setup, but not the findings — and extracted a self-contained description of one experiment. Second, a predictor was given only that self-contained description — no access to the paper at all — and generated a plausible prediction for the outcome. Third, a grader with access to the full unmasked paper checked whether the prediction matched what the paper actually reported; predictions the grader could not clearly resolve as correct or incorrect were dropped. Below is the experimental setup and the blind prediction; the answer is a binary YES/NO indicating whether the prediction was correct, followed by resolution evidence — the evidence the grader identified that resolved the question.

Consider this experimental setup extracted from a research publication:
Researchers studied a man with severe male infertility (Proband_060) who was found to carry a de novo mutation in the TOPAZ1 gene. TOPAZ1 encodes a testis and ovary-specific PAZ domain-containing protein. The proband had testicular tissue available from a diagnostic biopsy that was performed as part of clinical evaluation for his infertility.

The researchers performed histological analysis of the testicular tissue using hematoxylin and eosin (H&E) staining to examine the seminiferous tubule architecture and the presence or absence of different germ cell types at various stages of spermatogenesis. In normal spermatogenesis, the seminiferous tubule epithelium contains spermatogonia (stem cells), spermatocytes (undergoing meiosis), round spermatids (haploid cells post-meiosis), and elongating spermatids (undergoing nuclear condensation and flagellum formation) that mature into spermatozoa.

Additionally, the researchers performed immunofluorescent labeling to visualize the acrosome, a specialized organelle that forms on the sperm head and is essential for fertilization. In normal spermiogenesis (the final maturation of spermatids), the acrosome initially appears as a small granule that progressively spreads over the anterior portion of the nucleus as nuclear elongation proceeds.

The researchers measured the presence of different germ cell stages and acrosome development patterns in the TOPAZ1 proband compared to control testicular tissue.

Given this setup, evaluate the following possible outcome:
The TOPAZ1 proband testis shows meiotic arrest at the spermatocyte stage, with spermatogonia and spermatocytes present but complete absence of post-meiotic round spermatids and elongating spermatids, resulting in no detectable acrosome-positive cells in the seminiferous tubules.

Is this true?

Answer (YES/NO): NO